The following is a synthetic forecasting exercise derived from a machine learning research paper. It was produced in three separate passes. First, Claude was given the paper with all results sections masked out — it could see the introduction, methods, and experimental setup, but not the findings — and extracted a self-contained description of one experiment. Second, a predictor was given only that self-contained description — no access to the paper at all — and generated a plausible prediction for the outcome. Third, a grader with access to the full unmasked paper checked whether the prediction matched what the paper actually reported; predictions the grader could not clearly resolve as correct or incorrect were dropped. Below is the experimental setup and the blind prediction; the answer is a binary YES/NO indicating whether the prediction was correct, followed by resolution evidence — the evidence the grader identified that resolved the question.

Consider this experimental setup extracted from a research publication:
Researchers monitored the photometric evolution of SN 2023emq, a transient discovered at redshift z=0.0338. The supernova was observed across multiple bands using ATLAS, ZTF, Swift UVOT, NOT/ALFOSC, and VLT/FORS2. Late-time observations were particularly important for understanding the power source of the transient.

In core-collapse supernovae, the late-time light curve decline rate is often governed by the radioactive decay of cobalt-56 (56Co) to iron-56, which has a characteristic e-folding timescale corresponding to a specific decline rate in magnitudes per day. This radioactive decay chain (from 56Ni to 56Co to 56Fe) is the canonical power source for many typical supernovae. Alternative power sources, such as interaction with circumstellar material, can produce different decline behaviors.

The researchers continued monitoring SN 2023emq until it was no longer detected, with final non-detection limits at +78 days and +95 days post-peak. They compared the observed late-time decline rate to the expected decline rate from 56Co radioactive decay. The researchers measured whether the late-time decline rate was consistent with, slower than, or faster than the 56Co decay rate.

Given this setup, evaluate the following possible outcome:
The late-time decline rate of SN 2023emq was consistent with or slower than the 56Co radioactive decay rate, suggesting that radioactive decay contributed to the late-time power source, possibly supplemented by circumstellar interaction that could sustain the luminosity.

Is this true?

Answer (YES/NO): NO